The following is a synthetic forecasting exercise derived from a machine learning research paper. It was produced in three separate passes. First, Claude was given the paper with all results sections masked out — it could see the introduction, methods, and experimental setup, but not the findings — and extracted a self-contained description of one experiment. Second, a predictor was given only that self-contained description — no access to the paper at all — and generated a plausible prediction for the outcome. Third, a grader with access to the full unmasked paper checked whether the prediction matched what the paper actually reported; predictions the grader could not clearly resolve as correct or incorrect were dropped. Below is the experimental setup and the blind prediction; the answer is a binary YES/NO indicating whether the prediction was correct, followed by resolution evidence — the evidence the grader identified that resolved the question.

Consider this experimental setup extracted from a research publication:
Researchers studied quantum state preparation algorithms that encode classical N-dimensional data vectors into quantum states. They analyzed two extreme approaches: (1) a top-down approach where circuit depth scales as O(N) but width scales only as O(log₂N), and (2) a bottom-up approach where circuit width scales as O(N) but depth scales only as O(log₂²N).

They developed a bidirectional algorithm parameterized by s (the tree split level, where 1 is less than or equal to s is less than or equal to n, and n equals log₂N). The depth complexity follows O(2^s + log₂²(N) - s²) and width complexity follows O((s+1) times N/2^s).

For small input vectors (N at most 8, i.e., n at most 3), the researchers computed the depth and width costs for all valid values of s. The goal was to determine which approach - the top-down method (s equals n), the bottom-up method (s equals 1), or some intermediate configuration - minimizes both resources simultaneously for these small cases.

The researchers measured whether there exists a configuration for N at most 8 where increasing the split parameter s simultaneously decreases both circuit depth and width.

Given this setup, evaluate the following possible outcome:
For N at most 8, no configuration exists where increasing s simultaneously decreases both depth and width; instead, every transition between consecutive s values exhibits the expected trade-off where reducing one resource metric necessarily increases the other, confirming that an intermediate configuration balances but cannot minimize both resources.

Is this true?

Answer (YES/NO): NO